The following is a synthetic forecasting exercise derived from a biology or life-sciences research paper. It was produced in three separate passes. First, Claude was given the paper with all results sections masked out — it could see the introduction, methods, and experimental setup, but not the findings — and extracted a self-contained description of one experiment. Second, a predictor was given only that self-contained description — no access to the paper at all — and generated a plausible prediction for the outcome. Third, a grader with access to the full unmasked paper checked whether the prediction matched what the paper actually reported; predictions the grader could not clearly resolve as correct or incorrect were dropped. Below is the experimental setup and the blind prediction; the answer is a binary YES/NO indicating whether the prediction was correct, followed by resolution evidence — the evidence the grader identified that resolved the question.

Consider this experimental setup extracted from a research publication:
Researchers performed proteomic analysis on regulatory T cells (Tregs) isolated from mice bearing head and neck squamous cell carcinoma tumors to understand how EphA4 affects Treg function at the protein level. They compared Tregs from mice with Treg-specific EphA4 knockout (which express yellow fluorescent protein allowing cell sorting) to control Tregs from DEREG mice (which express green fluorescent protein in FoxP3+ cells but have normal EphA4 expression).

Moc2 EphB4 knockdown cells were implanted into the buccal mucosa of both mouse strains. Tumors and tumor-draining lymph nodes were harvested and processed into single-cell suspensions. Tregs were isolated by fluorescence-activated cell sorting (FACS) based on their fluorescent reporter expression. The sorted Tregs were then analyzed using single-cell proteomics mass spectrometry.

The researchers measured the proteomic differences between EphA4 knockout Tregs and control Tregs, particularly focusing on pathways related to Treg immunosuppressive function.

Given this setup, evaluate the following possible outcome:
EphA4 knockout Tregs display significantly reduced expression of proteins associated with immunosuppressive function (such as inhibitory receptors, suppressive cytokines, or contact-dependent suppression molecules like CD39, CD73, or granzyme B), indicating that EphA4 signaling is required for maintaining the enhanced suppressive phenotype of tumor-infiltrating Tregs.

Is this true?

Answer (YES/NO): NO